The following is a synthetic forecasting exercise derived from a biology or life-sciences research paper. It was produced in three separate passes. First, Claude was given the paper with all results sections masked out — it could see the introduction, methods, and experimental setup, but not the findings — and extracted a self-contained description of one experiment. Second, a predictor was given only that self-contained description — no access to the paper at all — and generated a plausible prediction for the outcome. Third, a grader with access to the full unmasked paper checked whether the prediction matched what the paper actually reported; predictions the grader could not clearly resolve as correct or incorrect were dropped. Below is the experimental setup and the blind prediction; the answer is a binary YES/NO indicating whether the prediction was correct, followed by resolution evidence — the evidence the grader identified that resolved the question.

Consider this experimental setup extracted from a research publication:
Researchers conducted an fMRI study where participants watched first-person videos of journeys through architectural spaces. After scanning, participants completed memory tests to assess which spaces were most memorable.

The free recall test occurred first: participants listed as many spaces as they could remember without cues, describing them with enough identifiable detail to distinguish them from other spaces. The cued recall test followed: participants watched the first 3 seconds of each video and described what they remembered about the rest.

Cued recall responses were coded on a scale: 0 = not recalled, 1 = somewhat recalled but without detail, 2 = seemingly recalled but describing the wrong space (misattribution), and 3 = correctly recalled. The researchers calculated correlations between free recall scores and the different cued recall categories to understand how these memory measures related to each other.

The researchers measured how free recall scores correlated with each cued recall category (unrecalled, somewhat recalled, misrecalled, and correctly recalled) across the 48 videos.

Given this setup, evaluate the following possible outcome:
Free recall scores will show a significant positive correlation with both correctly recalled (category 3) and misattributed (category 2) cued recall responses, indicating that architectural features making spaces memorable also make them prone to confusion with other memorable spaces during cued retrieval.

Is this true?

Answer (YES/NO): NO